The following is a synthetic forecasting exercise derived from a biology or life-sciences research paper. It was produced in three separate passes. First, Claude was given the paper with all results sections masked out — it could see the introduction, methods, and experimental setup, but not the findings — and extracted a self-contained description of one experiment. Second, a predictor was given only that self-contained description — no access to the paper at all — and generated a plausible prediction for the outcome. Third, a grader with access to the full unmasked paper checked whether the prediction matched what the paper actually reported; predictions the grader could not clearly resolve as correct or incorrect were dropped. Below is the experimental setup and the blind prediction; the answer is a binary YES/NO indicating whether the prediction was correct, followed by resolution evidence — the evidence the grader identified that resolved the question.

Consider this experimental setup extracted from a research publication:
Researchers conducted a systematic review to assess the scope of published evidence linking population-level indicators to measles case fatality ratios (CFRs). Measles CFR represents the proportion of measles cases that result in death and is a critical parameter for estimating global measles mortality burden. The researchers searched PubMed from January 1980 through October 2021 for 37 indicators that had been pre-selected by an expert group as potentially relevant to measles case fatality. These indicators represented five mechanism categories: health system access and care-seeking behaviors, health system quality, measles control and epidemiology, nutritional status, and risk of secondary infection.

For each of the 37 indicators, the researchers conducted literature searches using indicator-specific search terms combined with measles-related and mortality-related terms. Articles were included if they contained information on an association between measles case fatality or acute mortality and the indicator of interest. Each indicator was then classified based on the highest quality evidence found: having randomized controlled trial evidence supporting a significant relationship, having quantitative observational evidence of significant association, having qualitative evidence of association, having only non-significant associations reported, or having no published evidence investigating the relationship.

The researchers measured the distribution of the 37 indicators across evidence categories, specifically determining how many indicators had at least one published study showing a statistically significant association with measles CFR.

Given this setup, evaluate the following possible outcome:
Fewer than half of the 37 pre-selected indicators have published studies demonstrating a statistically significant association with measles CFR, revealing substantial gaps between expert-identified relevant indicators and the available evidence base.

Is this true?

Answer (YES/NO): YES